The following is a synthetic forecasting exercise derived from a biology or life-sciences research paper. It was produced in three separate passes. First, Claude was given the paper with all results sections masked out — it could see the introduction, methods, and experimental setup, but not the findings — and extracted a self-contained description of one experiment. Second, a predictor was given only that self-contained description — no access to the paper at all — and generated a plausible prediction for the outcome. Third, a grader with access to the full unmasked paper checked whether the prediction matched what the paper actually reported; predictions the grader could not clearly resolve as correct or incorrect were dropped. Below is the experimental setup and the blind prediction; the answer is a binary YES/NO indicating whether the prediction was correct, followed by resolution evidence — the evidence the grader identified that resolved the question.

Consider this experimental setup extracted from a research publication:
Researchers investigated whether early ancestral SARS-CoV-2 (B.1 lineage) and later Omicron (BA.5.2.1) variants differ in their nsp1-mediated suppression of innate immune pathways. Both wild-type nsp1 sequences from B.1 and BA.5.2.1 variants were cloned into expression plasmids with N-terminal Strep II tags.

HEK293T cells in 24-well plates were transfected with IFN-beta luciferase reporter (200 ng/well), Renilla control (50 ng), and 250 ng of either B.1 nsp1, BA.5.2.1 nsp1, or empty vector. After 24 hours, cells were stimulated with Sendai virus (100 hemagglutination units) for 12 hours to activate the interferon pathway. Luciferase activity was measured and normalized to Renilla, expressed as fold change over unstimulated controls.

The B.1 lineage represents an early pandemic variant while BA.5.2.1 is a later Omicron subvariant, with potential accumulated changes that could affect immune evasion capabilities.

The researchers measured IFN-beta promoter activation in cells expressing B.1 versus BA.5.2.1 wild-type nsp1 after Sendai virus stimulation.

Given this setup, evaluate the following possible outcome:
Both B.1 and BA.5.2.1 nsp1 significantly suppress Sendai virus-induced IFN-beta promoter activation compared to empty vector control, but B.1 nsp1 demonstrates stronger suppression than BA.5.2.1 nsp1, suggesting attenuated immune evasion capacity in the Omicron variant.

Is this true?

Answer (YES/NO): NO